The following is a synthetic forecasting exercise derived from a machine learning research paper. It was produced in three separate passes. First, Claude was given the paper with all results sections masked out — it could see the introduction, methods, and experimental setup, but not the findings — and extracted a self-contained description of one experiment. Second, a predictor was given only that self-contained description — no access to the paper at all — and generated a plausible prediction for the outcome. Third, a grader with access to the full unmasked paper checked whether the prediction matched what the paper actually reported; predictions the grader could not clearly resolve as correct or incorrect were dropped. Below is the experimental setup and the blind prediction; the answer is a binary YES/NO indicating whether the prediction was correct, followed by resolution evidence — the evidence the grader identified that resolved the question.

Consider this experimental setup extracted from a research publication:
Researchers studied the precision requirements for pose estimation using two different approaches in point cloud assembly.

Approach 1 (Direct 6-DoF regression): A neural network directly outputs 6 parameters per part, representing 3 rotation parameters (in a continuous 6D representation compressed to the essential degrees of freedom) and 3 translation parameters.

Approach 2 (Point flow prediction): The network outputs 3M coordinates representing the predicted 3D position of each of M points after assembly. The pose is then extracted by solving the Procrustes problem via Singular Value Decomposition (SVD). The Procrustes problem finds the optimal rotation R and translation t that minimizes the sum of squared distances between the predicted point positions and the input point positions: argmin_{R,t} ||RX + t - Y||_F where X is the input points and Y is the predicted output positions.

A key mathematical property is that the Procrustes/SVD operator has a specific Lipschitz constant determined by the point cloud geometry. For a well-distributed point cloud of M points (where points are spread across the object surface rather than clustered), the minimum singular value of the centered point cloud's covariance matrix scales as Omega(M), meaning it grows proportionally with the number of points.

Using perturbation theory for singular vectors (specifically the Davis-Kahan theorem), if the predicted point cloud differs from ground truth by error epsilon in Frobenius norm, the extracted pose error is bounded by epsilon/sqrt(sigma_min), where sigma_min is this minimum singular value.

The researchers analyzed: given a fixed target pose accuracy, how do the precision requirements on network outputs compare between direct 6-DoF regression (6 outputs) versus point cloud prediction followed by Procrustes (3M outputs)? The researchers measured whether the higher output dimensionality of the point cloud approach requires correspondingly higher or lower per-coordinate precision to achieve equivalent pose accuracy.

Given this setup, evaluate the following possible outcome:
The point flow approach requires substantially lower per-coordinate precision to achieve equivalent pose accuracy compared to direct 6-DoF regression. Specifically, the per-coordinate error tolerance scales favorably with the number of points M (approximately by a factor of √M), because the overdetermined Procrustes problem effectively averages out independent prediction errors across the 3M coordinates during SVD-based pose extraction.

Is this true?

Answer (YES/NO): NO